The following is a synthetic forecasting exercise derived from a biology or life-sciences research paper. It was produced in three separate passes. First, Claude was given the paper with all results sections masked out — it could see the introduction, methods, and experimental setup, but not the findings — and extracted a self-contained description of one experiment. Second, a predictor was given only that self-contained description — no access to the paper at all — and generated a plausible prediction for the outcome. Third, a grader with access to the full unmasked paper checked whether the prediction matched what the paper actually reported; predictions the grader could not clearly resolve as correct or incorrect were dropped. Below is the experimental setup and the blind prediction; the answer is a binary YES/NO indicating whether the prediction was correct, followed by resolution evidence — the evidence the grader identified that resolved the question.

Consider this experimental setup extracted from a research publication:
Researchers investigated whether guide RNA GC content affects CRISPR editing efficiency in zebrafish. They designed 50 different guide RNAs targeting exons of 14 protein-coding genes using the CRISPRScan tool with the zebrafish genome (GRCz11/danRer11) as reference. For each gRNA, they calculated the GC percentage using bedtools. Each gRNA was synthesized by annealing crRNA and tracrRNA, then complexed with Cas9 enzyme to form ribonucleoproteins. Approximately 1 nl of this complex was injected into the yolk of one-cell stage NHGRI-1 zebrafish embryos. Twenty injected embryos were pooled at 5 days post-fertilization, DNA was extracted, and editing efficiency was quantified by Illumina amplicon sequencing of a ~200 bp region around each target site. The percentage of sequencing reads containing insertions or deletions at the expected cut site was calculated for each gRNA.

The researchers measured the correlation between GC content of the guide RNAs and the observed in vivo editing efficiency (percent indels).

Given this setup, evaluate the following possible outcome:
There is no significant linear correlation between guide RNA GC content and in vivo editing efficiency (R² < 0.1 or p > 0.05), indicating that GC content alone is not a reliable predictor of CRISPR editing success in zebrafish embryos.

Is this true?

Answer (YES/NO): YES